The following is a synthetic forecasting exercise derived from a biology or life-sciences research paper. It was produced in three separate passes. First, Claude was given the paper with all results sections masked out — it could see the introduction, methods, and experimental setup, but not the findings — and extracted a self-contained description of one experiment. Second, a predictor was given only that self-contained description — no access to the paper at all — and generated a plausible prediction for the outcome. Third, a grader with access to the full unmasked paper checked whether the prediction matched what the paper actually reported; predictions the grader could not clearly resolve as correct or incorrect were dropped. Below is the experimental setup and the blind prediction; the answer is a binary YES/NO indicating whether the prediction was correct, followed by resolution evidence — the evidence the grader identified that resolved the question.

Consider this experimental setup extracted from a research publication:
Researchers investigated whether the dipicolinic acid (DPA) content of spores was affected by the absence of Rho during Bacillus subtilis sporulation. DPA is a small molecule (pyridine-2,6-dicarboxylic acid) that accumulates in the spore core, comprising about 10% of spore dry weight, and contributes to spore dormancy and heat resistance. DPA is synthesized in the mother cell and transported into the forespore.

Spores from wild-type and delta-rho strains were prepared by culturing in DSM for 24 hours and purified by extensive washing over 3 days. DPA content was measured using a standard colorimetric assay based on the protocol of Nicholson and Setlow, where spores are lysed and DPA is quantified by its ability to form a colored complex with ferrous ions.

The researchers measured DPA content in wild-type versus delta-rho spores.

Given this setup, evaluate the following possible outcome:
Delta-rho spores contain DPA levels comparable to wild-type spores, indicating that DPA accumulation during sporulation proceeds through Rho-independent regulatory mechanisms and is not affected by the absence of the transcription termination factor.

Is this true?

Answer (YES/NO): NO